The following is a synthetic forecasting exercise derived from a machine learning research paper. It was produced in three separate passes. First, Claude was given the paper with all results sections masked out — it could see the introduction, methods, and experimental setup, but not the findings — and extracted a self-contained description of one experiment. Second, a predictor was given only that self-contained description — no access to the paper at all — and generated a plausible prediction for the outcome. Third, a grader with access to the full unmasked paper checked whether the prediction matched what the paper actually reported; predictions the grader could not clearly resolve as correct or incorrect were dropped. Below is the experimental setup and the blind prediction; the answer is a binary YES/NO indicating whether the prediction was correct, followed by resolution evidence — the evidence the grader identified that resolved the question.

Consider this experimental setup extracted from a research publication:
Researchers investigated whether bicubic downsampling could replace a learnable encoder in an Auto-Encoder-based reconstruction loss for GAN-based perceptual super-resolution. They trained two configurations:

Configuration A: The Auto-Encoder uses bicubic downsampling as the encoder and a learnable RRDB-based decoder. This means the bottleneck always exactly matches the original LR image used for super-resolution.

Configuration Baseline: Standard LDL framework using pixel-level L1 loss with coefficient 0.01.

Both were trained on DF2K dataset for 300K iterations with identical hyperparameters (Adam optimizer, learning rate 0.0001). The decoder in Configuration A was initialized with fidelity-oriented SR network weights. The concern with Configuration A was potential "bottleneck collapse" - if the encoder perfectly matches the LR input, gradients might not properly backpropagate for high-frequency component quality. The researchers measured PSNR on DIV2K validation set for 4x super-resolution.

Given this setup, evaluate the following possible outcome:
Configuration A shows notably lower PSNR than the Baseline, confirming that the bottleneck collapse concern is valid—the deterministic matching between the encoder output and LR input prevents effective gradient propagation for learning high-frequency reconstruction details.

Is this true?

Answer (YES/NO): NO